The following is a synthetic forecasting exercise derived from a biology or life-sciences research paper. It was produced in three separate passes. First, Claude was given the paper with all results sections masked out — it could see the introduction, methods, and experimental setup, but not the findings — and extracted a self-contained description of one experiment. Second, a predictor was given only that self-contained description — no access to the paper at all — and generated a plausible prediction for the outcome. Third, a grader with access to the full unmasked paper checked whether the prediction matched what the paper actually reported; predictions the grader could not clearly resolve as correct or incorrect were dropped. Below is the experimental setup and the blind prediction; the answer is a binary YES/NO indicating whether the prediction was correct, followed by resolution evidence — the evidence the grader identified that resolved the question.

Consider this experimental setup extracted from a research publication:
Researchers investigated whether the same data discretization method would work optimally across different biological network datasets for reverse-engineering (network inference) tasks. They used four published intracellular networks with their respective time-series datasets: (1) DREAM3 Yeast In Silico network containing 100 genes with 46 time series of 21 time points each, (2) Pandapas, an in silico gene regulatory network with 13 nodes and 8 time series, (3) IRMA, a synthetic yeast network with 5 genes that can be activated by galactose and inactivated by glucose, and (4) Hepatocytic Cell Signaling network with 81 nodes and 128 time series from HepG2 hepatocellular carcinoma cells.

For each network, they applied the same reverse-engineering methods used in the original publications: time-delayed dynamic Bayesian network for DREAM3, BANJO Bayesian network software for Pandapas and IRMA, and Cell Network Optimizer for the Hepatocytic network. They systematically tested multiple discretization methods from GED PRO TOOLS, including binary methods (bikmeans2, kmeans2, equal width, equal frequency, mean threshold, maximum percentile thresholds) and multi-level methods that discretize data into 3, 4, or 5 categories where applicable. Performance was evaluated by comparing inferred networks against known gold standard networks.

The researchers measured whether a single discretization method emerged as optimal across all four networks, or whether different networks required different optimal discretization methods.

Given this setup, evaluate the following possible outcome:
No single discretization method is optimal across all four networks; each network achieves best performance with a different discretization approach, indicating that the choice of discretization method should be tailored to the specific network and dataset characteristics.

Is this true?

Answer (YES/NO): YES